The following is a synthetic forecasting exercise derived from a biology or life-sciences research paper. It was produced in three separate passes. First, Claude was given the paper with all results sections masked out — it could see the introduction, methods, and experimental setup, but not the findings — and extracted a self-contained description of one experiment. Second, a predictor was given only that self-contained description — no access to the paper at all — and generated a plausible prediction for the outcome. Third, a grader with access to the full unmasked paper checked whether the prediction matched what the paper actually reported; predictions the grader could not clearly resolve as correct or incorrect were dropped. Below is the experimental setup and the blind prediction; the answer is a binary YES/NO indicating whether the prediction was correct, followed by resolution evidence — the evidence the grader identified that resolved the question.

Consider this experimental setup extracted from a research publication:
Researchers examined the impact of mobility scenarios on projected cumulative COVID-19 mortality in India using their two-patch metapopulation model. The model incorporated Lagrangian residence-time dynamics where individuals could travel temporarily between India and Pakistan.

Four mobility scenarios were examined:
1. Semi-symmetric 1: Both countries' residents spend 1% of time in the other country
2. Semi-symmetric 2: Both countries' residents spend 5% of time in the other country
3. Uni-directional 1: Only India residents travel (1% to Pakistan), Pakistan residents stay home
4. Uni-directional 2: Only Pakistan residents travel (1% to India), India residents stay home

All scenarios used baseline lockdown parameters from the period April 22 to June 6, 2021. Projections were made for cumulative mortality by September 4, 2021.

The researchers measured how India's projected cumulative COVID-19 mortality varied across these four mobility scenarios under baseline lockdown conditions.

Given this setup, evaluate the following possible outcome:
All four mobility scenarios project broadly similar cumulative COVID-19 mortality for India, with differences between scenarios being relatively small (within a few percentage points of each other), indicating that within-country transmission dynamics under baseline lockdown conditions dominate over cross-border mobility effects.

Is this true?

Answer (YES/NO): YES